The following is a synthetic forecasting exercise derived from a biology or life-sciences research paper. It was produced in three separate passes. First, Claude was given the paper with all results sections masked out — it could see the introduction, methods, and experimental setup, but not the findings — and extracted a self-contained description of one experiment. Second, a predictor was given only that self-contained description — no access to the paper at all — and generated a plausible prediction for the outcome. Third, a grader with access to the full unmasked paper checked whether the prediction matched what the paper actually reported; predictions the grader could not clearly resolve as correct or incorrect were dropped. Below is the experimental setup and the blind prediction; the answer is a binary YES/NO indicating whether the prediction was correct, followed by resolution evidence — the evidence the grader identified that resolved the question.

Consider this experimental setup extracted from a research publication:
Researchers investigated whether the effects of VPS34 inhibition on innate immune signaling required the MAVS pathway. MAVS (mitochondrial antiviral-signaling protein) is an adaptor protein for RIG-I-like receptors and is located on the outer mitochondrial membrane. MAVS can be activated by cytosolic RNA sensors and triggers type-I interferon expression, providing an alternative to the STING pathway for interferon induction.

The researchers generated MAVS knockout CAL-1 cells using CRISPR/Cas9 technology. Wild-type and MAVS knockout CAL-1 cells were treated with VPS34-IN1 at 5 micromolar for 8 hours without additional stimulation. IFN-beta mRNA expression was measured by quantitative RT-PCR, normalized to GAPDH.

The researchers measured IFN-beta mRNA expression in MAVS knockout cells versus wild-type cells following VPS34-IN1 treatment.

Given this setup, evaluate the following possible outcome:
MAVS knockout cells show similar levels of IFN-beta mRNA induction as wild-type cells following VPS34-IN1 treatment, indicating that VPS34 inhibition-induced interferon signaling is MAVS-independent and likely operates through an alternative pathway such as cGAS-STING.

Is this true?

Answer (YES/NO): YES